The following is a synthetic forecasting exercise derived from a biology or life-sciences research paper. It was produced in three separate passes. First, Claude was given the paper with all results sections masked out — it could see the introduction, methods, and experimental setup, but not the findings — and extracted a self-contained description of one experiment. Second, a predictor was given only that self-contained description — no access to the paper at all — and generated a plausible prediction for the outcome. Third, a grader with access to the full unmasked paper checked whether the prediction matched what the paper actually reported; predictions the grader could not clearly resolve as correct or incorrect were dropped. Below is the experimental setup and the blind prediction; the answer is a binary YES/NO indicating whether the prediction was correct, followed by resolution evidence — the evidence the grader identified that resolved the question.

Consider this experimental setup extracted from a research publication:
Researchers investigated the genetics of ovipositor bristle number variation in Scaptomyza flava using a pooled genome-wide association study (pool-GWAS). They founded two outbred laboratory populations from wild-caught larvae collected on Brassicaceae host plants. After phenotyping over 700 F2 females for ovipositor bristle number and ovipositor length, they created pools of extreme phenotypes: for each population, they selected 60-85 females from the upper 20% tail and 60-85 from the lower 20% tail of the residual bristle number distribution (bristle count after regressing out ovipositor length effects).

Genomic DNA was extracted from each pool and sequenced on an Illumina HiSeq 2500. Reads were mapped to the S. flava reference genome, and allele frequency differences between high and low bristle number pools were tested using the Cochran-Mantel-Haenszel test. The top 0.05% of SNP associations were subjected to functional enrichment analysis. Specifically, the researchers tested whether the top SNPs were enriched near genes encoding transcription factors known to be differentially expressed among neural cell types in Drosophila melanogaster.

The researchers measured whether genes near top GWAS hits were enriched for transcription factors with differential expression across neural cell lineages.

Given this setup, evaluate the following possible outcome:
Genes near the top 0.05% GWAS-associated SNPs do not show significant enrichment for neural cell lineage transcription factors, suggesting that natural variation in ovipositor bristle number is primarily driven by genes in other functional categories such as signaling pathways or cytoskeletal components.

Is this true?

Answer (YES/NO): NO